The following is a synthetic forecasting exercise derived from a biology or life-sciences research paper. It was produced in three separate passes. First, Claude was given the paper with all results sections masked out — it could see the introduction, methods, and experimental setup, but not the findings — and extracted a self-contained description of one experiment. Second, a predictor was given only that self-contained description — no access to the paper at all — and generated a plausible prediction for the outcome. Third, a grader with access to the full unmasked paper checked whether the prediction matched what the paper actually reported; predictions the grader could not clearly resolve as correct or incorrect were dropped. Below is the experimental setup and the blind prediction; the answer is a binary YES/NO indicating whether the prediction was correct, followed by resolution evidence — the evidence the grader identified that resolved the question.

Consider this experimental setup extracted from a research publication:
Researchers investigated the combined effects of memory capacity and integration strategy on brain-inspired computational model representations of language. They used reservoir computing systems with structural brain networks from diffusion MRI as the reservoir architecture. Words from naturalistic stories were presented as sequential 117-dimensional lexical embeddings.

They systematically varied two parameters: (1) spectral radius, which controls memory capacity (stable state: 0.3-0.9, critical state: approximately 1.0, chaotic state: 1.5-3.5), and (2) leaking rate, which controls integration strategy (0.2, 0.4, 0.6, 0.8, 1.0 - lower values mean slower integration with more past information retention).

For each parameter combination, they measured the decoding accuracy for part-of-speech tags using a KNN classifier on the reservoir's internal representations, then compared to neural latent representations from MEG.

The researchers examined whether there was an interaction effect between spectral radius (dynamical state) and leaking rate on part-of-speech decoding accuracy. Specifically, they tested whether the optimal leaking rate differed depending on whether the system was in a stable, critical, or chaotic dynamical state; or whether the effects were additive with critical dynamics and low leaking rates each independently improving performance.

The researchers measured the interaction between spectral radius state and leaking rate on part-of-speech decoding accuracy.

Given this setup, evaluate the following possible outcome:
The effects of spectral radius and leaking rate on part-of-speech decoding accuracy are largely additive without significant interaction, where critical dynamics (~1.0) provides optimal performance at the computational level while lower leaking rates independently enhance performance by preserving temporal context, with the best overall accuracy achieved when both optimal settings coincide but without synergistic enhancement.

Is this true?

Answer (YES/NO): NO